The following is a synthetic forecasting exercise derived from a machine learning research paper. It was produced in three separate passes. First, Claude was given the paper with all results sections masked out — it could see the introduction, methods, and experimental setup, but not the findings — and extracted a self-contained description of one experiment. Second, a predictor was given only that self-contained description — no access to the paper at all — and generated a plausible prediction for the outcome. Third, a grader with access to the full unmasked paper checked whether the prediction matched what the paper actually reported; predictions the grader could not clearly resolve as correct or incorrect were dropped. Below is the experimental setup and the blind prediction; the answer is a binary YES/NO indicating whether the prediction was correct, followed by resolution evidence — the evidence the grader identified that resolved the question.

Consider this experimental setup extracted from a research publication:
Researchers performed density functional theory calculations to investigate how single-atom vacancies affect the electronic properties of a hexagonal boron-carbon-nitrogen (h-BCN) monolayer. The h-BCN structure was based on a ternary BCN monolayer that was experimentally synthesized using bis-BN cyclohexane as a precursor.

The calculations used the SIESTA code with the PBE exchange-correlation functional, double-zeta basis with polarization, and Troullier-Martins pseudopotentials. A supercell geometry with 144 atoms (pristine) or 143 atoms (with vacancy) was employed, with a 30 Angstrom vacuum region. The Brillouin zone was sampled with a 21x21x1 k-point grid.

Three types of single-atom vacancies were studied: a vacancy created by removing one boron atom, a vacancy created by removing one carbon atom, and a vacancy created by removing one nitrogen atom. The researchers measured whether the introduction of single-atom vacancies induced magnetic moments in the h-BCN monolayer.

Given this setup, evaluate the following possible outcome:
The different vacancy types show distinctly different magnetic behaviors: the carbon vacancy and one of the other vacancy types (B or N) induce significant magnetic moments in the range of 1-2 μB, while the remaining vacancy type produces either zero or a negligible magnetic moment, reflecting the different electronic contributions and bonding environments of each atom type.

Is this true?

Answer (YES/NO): NO